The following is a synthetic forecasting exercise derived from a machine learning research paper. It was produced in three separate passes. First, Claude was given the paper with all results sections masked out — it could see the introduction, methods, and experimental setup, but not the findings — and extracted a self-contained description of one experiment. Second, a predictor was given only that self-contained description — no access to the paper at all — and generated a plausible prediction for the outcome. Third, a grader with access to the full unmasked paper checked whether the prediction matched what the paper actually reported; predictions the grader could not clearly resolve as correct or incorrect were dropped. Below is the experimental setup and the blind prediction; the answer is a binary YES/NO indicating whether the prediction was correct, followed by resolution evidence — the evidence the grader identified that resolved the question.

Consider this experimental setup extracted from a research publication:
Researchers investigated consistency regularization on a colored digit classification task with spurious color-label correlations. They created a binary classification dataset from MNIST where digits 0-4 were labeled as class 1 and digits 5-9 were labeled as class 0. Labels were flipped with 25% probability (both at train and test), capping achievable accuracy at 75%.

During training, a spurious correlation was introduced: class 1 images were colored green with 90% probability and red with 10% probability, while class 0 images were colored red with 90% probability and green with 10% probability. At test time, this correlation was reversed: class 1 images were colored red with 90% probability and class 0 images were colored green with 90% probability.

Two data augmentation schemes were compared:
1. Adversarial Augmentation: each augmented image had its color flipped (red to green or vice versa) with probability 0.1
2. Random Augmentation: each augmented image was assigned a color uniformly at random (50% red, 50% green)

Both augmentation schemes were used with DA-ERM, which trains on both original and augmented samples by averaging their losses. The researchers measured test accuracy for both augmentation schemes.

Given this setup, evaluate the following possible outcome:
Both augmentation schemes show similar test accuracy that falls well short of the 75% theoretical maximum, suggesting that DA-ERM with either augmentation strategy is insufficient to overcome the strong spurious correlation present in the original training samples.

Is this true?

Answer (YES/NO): NO